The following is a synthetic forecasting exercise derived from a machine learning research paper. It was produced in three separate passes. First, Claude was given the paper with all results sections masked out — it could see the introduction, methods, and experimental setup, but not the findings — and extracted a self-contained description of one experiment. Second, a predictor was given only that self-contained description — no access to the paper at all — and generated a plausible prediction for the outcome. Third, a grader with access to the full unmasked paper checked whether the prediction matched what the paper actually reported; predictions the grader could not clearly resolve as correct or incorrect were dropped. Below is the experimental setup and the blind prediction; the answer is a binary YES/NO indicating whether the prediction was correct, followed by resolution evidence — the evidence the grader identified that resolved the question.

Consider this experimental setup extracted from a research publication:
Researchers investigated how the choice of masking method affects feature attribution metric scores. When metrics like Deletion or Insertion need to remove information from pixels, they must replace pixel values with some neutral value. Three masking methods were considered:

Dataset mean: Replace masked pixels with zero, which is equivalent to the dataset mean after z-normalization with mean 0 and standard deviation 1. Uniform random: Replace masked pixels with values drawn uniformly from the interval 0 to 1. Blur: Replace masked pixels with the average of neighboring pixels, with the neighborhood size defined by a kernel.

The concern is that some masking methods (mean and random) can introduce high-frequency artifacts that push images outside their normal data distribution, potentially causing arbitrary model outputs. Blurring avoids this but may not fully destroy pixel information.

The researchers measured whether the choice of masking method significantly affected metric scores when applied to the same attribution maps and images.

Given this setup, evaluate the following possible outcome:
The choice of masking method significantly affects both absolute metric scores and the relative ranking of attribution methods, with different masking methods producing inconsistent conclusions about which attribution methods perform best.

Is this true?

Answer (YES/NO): NO